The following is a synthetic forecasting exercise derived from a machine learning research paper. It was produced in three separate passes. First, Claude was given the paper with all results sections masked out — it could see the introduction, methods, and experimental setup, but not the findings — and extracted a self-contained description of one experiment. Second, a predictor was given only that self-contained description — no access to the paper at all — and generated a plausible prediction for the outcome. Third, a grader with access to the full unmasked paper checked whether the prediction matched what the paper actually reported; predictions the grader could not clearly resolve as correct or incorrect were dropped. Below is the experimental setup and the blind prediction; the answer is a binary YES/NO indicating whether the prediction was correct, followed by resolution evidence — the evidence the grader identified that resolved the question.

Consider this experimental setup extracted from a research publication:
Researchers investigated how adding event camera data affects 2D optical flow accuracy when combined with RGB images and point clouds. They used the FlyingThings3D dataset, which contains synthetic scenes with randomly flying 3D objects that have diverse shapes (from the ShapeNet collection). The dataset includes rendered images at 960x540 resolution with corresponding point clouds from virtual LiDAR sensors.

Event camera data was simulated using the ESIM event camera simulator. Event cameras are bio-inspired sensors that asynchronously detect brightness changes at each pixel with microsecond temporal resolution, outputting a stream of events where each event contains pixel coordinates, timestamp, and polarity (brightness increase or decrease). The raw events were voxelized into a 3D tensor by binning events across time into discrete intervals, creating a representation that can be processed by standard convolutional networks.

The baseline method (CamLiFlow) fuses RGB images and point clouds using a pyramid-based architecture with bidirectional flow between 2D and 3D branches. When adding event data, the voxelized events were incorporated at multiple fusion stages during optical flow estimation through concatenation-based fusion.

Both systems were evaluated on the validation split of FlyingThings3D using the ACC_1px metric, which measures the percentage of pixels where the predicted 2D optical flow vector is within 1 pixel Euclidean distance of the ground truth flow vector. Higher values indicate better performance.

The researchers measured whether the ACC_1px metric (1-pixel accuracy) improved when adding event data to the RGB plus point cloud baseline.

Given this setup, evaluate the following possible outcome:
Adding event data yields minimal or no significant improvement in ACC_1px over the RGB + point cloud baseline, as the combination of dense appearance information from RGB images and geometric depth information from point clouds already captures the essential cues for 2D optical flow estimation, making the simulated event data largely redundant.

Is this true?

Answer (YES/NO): YES